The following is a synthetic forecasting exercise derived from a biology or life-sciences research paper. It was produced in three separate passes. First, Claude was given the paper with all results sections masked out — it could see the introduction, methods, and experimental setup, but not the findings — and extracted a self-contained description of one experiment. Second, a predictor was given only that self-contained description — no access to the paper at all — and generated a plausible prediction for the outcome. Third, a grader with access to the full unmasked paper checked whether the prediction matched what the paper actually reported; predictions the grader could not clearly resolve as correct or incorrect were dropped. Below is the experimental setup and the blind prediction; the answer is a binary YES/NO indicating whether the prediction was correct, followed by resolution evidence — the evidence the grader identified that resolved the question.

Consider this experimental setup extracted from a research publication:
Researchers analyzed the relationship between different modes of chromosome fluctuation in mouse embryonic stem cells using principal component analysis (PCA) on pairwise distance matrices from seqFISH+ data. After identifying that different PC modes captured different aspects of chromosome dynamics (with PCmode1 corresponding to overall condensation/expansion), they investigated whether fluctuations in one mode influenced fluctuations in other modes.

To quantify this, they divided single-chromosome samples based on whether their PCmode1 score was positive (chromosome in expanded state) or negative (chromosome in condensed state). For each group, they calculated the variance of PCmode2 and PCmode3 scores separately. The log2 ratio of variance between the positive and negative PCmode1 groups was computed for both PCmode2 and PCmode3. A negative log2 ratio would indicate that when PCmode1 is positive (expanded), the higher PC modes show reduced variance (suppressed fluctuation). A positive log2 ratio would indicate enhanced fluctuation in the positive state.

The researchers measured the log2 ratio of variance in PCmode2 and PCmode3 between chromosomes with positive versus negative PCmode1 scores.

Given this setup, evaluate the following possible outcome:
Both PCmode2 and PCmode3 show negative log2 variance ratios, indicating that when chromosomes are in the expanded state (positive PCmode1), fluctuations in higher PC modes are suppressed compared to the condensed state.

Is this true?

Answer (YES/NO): NO